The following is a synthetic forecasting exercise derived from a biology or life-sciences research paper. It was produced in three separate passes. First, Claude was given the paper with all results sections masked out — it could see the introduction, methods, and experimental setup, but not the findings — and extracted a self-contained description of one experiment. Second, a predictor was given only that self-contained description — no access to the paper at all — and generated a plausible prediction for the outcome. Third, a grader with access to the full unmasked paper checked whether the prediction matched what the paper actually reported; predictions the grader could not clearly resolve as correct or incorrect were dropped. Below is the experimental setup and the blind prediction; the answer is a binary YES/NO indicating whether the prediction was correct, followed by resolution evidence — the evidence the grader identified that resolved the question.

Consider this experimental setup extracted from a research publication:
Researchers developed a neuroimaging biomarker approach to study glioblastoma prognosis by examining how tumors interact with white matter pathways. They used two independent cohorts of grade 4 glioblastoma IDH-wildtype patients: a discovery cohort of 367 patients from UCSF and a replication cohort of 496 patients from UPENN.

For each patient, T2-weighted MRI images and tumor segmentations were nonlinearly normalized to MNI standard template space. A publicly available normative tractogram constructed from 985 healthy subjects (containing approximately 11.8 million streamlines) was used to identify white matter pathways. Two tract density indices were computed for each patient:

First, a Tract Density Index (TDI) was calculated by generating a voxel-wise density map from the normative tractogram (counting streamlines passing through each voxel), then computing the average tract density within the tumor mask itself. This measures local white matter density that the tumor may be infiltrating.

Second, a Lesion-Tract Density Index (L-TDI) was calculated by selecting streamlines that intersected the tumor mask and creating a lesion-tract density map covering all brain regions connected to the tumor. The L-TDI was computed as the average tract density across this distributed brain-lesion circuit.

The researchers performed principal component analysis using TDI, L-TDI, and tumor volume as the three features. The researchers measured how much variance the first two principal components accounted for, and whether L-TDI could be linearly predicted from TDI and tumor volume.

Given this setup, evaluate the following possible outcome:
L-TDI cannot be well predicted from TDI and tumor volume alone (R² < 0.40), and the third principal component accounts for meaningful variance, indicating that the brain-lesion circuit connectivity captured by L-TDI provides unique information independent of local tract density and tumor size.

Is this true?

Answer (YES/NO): NO